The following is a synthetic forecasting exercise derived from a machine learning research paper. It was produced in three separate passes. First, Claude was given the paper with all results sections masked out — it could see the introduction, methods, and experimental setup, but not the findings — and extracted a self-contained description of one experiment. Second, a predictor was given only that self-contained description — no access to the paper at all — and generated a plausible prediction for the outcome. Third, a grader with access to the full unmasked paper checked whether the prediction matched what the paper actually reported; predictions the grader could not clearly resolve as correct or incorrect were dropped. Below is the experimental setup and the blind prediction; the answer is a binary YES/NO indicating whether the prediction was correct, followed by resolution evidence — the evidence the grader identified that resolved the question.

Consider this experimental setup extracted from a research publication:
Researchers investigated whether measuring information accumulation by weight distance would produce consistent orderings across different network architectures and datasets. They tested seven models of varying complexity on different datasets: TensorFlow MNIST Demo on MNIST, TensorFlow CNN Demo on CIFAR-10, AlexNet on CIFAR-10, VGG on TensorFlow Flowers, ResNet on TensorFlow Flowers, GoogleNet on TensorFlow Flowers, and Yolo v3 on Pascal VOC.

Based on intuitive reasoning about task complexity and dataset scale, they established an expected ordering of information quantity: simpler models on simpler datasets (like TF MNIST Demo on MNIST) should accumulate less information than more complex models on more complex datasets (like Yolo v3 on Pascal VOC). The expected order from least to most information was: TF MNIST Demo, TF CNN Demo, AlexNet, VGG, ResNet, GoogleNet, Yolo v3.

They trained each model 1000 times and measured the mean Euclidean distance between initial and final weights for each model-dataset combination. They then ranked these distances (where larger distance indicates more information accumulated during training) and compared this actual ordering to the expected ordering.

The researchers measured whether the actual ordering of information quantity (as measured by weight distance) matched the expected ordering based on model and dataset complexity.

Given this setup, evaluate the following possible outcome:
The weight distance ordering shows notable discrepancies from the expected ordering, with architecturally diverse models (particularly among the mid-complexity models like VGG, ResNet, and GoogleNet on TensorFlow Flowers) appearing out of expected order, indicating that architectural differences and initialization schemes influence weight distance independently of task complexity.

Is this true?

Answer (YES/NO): YES